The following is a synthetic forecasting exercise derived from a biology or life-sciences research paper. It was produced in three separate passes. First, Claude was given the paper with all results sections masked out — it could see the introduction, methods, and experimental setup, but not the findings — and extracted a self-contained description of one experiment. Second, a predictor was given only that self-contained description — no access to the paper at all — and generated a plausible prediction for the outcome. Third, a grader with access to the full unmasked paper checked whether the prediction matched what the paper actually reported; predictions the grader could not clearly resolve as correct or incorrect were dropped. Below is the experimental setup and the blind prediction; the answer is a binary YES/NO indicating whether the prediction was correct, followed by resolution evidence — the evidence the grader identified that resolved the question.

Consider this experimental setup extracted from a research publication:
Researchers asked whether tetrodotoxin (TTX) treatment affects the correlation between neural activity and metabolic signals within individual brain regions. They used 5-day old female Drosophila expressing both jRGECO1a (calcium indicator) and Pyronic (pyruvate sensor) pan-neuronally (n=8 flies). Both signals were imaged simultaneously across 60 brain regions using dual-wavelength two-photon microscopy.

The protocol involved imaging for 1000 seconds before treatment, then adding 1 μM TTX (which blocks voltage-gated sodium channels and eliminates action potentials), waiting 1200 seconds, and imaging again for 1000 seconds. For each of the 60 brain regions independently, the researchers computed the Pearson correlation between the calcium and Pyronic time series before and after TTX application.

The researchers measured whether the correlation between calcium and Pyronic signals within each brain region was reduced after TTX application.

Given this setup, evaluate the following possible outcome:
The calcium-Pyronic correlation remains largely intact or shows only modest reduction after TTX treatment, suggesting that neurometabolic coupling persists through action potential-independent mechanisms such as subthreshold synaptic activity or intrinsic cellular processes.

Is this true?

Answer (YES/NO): NO